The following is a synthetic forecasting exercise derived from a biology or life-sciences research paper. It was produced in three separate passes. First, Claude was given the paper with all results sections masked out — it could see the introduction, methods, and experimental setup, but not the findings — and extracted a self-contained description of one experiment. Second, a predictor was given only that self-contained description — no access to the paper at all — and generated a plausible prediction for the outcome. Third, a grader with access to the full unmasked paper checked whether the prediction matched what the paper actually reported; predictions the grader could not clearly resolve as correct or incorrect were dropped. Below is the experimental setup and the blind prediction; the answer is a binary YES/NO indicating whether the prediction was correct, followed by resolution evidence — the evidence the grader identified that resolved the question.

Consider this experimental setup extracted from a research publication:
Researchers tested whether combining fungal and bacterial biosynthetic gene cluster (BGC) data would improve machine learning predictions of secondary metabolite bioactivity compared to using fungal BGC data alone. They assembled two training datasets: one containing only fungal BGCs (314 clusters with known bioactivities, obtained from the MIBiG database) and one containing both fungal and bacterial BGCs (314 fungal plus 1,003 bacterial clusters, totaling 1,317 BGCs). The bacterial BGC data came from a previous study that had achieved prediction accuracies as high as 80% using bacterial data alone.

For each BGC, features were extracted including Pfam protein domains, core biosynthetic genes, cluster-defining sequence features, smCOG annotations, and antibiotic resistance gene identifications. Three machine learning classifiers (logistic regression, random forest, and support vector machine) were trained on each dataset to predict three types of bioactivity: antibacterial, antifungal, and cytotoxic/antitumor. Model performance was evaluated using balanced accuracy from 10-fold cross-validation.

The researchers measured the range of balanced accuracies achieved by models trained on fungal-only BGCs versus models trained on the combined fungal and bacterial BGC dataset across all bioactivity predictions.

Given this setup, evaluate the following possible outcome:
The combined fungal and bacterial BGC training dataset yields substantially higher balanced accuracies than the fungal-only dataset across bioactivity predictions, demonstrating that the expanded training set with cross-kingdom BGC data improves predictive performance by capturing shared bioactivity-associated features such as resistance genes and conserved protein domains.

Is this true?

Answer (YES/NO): YES